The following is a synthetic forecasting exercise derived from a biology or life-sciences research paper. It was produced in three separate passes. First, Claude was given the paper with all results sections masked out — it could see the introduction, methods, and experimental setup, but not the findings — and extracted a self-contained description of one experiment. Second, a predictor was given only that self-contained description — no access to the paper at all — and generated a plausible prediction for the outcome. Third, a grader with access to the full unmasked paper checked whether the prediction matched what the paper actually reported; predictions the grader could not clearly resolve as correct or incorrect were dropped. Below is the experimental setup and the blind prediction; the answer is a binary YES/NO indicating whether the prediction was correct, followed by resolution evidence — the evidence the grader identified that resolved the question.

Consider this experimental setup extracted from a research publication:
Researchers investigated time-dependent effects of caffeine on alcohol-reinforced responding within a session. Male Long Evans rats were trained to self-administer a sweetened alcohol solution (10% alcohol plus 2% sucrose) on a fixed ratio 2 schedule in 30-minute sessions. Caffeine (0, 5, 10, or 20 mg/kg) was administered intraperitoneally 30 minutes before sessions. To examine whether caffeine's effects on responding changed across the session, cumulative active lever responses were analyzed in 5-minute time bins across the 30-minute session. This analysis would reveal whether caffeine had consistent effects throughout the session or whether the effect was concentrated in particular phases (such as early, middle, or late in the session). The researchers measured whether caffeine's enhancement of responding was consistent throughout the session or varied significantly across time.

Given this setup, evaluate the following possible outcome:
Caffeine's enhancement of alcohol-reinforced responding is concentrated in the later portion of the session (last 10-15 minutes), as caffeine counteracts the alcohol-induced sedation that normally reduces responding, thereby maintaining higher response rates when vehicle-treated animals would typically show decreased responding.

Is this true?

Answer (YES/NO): NO